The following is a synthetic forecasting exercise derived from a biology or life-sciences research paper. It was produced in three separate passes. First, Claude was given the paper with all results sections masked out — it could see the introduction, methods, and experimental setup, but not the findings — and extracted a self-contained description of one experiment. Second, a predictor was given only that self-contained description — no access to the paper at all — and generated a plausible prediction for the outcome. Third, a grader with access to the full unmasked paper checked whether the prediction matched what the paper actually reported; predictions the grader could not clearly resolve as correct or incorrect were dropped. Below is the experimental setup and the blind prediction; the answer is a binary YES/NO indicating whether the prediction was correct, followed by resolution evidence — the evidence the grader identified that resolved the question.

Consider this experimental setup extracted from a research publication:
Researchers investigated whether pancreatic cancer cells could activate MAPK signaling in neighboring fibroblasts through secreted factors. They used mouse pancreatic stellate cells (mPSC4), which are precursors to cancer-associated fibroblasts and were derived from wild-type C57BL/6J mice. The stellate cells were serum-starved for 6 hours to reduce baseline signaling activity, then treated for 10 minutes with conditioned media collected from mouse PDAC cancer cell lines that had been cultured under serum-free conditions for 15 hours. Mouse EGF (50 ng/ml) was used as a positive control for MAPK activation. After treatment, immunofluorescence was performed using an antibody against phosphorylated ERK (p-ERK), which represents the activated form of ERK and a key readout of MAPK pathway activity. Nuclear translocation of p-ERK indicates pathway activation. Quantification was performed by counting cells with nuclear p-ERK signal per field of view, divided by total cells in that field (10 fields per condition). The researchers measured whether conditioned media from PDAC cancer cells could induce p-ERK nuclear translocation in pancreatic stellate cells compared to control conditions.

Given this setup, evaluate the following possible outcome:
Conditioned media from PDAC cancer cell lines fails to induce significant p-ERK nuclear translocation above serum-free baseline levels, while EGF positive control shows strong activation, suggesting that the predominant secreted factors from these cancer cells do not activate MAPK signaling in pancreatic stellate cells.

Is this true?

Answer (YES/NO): NO